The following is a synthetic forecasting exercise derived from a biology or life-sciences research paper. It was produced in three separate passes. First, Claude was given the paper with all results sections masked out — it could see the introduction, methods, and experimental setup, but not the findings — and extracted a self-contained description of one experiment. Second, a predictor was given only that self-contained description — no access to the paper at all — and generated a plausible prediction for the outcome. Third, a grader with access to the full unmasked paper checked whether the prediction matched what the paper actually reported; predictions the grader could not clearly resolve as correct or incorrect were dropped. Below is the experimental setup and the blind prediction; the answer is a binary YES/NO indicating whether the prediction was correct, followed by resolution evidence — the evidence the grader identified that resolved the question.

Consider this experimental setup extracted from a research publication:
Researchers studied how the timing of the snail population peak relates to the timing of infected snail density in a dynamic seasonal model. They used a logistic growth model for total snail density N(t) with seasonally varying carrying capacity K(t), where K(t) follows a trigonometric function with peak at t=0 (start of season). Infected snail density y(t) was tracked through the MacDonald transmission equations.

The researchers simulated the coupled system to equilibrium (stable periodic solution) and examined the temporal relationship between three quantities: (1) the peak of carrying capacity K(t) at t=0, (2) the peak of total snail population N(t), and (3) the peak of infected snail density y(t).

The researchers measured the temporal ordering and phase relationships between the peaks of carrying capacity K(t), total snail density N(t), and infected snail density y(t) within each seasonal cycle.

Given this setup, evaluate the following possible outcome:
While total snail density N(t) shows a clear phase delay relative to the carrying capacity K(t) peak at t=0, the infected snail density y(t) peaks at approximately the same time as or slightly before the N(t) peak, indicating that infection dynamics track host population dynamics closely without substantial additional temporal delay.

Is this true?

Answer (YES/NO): NO